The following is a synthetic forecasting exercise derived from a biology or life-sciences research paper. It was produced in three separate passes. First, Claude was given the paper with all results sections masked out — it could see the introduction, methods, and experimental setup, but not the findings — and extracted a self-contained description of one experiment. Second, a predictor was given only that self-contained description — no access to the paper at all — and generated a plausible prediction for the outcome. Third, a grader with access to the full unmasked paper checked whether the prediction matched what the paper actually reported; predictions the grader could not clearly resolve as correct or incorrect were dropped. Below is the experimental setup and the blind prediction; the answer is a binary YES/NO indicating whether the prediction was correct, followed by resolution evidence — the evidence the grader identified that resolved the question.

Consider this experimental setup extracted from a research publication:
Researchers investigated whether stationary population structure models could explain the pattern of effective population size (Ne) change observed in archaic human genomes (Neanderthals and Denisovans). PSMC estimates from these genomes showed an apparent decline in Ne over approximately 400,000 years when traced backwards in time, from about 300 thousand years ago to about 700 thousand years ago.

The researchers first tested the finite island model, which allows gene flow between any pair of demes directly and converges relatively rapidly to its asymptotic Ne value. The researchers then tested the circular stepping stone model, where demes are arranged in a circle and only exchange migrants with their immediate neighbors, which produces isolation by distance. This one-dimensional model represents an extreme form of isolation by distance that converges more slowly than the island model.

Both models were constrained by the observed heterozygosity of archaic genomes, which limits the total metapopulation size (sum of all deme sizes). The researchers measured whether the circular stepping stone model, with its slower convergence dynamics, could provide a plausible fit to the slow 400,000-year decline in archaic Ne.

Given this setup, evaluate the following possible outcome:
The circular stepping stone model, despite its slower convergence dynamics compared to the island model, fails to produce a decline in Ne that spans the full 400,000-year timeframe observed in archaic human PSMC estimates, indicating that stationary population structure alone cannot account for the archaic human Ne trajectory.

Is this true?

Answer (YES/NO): NO